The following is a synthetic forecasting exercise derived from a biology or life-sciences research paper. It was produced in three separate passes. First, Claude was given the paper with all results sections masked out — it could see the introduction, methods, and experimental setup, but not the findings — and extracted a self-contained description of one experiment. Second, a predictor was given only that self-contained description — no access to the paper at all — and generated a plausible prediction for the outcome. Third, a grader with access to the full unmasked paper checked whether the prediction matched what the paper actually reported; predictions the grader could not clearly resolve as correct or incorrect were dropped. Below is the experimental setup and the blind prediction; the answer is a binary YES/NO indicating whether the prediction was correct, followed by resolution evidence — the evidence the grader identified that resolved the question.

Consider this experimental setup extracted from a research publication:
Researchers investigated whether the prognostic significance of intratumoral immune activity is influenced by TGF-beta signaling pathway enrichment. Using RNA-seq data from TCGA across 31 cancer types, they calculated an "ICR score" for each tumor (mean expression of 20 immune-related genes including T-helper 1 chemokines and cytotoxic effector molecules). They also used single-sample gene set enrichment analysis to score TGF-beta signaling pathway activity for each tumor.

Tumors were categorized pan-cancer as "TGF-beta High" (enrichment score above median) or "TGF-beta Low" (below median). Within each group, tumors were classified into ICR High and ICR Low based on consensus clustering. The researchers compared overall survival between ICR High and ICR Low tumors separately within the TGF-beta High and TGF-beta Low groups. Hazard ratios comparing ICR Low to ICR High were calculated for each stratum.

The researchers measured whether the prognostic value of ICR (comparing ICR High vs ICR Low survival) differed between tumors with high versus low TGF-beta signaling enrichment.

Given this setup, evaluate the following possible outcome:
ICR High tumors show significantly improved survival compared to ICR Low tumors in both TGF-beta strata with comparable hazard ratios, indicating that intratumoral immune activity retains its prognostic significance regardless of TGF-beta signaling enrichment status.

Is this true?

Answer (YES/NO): NO